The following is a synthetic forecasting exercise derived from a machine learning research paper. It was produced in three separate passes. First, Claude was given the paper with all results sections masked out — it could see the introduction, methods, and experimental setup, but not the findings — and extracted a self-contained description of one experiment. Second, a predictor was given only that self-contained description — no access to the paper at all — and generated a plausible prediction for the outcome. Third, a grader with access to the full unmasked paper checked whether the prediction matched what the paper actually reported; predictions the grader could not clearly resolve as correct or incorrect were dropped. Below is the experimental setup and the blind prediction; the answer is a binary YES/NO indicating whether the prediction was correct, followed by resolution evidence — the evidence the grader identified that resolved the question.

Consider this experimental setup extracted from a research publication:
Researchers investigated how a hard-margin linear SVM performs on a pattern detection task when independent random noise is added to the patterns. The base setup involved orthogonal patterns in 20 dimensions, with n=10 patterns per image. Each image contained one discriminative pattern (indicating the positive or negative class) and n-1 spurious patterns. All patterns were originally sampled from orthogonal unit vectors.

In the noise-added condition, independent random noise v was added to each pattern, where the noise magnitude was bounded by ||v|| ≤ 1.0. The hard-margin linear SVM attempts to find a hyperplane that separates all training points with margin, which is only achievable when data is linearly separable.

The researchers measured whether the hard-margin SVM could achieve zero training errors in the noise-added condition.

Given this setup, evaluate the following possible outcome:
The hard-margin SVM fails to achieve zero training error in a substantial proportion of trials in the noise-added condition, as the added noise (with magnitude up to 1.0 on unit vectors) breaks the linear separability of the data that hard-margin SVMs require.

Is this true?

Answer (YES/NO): YES